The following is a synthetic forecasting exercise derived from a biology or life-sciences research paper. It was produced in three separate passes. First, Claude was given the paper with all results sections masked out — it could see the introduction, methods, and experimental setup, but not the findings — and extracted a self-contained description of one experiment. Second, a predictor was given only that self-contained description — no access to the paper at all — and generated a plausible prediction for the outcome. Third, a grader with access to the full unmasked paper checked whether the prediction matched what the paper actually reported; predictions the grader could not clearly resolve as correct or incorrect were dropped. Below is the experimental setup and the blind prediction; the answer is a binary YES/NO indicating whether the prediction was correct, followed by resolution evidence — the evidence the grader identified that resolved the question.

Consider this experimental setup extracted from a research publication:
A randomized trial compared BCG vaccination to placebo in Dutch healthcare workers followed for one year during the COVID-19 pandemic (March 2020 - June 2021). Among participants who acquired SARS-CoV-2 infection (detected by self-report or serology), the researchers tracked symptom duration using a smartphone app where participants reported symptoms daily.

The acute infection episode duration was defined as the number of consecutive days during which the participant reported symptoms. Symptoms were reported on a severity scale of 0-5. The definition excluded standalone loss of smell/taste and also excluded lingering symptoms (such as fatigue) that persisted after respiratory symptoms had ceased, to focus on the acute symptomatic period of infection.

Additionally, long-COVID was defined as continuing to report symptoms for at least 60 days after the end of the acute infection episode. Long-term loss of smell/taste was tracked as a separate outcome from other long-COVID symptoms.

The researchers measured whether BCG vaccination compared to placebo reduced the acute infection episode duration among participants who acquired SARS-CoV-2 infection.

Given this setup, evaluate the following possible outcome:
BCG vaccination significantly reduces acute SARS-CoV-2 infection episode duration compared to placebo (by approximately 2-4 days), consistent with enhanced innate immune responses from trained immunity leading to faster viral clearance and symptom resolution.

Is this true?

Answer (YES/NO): NO